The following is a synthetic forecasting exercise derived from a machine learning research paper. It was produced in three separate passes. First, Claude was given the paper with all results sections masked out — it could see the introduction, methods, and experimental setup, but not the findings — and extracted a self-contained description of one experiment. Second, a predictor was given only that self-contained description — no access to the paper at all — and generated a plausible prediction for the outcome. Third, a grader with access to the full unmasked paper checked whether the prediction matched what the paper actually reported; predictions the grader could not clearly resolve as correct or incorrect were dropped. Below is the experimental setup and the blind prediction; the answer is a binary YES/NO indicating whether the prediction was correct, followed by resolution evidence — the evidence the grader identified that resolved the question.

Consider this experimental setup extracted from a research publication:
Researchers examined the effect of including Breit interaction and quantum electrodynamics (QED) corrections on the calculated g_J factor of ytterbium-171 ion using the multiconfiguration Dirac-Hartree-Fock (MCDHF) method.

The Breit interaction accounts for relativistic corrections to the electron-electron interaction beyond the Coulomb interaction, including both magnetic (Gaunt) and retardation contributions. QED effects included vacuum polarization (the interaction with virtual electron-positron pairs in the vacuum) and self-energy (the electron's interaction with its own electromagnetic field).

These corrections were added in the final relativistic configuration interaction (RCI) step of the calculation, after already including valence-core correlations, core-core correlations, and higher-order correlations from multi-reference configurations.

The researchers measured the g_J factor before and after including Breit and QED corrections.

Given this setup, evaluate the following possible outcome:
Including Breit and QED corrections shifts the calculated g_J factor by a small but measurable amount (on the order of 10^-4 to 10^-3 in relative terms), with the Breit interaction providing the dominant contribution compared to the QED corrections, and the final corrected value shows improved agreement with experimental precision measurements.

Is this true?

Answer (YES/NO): NO